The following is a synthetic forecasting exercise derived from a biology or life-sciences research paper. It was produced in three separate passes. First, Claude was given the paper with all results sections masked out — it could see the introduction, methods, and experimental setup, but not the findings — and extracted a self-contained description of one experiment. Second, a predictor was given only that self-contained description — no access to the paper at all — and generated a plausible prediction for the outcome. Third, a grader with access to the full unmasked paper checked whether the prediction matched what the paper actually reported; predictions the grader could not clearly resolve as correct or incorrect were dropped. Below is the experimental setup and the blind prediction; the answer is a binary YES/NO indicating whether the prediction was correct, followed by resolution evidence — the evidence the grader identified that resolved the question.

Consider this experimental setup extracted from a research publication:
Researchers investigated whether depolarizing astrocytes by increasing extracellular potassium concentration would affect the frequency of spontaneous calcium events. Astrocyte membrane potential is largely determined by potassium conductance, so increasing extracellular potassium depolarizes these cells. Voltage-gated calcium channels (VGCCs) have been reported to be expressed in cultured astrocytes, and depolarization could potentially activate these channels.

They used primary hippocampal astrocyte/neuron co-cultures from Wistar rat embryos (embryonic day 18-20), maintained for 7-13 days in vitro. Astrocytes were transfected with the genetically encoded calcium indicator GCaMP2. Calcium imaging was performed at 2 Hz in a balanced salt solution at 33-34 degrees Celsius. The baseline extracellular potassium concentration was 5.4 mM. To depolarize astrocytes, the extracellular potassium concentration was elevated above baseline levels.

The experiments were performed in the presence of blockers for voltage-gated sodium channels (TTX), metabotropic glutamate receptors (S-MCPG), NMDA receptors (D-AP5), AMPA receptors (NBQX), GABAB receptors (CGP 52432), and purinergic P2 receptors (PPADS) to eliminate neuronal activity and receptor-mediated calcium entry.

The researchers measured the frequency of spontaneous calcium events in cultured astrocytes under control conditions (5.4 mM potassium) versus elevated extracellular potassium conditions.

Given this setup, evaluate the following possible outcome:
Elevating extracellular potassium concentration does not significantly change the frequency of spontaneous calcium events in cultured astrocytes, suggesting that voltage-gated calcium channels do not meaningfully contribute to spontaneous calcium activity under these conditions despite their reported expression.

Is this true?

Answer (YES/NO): NO